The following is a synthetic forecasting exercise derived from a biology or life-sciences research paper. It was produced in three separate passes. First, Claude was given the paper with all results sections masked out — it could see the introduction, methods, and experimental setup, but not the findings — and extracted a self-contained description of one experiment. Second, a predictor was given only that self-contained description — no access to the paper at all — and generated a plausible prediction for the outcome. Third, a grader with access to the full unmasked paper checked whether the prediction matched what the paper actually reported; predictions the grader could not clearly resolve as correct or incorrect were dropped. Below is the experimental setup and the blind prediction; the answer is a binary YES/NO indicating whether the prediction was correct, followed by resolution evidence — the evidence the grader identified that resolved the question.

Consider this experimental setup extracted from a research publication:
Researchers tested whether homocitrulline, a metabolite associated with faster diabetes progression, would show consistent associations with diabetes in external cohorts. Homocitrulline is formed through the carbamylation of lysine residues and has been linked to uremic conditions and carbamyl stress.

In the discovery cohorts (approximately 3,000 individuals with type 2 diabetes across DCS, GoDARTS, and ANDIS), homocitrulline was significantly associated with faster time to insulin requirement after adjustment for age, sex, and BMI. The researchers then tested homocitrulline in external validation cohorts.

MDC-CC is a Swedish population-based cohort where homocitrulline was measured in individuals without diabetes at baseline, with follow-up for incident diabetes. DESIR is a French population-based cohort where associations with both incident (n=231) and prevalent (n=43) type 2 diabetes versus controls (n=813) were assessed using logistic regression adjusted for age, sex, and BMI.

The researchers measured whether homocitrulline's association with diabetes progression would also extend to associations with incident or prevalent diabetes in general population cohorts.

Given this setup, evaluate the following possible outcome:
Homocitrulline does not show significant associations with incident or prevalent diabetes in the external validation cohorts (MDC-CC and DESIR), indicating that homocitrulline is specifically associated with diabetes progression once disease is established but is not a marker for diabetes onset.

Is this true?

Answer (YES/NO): NO